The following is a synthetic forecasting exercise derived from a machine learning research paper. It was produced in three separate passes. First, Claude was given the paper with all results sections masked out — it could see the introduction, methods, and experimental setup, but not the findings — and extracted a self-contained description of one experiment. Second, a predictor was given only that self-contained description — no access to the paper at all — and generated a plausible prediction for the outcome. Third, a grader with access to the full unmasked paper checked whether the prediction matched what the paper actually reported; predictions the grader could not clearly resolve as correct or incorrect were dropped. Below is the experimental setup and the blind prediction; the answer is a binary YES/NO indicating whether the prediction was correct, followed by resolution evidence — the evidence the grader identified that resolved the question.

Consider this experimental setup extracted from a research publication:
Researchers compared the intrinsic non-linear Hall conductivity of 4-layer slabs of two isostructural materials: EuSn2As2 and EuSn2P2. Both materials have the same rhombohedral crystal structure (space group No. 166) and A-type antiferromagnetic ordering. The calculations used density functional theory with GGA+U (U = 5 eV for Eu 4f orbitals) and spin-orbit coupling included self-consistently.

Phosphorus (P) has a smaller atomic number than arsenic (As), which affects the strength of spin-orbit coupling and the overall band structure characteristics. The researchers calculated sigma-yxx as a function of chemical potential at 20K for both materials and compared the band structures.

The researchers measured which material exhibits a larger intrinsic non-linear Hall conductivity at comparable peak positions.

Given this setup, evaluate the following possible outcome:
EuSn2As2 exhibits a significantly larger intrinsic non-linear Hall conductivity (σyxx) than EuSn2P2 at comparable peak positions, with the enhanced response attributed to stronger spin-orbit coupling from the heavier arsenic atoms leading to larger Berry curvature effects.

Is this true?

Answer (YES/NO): NO